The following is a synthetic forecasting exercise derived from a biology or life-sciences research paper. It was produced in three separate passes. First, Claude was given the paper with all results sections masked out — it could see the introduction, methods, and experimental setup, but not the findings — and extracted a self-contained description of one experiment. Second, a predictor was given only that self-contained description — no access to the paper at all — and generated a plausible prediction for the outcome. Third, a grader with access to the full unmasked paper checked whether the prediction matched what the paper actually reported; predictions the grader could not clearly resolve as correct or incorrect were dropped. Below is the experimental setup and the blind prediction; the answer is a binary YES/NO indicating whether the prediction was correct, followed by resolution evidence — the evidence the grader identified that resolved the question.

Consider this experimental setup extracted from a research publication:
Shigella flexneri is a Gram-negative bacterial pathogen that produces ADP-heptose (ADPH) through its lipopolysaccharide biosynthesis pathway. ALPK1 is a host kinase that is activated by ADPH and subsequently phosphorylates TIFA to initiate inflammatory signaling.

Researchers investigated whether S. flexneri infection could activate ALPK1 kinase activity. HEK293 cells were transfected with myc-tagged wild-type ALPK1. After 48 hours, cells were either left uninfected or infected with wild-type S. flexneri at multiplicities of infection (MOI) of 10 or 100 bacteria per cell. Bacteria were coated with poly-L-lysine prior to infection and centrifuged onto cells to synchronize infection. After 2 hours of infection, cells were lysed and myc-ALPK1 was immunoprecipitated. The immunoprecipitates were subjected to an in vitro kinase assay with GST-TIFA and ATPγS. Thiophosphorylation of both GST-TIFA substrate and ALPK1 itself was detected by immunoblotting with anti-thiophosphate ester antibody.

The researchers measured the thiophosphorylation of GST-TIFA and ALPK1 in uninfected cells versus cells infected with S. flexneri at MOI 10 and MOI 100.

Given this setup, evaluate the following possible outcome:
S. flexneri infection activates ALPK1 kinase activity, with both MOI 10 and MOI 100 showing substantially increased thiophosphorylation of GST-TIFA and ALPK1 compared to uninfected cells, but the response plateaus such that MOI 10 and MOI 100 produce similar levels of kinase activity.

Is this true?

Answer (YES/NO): NO